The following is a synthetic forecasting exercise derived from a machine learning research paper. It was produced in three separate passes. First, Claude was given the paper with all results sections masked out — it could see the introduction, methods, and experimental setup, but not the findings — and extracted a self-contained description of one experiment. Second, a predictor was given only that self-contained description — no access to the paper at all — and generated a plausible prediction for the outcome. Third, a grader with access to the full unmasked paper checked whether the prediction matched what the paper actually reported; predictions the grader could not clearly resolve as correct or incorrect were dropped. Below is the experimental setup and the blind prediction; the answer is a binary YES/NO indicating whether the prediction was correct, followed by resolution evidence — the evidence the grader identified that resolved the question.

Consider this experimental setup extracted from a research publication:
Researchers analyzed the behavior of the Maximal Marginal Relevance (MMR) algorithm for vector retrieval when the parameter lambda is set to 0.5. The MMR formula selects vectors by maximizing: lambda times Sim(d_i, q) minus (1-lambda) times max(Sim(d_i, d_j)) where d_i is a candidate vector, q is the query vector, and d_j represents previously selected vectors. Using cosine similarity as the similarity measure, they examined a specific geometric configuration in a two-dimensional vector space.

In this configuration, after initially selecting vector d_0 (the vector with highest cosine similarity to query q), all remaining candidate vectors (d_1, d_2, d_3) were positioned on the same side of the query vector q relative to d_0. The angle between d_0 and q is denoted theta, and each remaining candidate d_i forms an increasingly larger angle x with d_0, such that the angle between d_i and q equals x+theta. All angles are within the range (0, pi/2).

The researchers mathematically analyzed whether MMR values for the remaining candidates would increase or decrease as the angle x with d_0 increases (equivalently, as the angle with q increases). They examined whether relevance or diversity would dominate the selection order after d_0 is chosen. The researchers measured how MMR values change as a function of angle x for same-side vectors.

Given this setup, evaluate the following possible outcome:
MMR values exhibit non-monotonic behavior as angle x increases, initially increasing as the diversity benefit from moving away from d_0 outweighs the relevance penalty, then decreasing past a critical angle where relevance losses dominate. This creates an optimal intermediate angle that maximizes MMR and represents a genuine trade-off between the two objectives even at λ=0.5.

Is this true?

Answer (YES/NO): NO